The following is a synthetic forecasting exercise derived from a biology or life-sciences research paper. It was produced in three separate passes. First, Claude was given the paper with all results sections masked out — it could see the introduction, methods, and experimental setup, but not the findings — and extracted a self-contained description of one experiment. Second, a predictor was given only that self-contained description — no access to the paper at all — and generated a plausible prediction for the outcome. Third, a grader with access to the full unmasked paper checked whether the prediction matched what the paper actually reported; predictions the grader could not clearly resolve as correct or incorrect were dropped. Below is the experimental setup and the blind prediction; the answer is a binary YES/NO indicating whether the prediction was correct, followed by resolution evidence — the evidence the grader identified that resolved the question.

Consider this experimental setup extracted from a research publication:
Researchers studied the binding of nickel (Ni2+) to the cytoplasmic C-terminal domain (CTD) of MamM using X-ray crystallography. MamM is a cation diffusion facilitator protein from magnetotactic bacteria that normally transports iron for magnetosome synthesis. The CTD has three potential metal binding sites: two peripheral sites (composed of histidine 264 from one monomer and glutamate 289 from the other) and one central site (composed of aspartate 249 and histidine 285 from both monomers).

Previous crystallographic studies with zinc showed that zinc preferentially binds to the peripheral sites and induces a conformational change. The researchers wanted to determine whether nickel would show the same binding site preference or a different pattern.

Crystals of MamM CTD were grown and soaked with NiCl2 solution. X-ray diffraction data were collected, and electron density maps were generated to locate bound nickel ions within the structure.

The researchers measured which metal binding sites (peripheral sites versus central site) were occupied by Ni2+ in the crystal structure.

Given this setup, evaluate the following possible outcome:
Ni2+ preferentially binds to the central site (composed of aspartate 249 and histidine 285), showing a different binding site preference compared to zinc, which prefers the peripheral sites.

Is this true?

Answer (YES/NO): NO